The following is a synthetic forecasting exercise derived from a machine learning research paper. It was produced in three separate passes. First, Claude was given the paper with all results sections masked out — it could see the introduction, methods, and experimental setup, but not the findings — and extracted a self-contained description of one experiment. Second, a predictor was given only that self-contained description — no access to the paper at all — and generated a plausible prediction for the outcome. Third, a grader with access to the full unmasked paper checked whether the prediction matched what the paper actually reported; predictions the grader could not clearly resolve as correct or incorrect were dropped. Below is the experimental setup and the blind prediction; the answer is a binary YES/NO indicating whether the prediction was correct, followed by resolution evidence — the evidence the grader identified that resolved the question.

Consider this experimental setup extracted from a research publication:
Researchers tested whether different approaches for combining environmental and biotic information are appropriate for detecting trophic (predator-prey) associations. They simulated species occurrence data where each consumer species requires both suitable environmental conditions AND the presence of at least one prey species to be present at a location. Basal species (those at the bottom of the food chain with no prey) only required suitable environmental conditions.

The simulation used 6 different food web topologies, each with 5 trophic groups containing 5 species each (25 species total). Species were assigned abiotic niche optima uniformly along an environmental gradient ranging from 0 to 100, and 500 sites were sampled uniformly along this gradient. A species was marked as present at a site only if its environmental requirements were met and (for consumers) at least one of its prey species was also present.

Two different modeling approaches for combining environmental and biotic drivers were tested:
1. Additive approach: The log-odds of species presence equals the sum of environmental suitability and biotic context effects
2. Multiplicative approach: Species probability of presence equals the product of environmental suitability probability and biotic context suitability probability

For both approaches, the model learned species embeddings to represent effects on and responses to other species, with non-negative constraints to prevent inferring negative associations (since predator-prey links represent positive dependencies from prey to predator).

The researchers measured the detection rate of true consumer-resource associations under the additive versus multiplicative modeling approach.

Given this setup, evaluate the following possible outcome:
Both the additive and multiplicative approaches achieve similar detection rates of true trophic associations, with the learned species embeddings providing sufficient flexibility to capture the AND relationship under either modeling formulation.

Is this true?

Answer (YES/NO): NO